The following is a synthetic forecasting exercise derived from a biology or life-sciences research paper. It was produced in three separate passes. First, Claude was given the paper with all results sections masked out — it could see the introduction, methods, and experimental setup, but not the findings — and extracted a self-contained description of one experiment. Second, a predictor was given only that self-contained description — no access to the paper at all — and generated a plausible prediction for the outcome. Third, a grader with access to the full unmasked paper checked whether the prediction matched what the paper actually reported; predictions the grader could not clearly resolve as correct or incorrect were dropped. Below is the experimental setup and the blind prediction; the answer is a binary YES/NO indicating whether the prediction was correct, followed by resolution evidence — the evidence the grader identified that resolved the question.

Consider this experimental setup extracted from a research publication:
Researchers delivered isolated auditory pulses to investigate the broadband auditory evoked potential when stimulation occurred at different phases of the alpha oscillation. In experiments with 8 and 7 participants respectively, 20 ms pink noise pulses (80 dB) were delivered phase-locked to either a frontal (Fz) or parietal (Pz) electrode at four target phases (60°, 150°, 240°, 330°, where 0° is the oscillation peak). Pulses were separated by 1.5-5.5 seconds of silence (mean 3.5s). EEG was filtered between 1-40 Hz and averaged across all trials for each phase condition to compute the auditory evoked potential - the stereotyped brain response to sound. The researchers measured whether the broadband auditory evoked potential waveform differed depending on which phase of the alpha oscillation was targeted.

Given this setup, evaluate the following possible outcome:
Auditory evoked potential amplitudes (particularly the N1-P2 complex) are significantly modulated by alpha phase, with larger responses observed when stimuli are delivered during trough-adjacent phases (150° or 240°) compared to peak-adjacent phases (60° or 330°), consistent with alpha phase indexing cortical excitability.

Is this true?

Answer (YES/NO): NO